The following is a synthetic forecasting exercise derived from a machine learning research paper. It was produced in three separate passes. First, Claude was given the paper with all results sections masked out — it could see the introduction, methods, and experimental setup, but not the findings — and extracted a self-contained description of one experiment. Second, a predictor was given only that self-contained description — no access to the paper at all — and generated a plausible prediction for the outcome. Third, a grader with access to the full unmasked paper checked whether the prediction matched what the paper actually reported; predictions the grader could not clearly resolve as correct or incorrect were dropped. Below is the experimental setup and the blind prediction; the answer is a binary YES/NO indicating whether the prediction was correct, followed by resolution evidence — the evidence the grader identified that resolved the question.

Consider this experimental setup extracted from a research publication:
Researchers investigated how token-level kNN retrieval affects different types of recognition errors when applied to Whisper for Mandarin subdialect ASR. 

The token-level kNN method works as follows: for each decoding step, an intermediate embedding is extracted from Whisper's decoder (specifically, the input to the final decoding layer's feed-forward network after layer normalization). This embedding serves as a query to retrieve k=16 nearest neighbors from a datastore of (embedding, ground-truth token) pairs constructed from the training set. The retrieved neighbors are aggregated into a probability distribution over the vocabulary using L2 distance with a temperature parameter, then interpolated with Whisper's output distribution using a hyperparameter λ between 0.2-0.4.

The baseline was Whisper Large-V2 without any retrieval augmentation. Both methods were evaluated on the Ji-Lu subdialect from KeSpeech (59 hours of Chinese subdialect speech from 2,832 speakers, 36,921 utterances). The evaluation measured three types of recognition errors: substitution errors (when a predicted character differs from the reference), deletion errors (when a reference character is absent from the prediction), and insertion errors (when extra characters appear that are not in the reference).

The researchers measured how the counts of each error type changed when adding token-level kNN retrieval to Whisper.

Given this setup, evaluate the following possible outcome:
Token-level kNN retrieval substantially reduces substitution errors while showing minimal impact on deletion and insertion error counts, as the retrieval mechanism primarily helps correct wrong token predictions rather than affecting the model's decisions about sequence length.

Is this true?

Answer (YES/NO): NO